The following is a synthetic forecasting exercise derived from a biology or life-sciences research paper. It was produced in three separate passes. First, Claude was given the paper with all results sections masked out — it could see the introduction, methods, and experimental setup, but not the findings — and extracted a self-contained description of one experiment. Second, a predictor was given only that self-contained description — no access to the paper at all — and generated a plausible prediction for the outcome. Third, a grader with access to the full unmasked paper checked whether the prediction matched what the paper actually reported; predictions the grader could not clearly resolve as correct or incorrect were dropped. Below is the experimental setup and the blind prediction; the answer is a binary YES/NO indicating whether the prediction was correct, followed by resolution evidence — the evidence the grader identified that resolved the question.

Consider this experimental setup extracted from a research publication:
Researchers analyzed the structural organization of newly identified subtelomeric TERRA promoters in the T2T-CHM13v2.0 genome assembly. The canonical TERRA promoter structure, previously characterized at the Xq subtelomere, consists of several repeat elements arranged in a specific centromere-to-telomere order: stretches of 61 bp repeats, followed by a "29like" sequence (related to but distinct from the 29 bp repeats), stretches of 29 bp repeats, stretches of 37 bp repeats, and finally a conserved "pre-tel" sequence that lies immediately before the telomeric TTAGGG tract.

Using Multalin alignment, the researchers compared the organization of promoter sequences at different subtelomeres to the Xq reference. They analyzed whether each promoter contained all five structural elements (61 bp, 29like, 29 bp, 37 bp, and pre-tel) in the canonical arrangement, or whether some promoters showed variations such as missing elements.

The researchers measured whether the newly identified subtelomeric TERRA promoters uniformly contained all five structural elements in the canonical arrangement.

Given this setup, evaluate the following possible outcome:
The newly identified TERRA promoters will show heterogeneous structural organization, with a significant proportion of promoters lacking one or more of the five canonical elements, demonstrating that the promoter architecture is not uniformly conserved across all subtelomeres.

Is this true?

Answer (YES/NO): YES